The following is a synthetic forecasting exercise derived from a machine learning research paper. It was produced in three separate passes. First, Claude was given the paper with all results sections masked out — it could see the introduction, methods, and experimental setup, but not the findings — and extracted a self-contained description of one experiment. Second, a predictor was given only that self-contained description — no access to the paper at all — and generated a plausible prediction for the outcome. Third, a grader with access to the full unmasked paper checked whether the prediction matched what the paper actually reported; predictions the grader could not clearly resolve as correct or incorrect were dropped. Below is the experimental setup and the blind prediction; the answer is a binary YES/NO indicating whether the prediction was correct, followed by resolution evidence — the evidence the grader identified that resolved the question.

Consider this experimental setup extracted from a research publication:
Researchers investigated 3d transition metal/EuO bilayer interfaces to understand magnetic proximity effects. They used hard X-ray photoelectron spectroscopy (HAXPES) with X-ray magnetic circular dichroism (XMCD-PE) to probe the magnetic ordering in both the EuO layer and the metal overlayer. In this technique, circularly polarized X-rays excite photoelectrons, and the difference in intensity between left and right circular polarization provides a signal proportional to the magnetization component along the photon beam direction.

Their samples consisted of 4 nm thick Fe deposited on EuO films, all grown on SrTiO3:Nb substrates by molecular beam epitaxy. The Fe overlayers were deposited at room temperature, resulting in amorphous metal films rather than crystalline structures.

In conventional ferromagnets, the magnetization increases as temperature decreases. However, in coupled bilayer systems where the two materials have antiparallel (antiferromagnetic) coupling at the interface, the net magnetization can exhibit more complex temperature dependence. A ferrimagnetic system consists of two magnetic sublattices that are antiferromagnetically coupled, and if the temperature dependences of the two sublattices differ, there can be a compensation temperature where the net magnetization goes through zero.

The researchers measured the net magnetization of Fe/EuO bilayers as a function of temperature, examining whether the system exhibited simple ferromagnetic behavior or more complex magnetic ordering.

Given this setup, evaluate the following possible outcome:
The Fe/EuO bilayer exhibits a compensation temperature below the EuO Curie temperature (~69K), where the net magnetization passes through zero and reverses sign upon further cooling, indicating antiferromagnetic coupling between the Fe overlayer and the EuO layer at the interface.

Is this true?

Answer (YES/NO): NO